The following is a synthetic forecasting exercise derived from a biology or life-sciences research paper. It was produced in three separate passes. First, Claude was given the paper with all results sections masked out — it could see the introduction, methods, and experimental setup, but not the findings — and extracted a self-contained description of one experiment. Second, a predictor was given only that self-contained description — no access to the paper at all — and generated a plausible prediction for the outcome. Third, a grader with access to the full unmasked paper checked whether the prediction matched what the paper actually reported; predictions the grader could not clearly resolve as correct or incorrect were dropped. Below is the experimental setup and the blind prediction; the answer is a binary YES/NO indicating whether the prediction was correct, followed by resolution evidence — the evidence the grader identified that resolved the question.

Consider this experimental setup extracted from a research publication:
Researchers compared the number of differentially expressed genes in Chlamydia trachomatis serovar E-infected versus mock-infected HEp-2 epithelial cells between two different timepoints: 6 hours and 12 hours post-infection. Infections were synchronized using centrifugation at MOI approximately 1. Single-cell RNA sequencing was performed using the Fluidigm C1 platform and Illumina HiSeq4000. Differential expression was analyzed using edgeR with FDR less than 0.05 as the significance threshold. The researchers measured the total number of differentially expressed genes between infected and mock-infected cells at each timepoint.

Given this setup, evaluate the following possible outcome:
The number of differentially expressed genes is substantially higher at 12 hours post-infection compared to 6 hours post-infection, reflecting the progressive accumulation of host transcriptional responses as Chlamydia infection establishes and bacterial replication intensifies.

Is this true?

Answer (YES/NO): YES